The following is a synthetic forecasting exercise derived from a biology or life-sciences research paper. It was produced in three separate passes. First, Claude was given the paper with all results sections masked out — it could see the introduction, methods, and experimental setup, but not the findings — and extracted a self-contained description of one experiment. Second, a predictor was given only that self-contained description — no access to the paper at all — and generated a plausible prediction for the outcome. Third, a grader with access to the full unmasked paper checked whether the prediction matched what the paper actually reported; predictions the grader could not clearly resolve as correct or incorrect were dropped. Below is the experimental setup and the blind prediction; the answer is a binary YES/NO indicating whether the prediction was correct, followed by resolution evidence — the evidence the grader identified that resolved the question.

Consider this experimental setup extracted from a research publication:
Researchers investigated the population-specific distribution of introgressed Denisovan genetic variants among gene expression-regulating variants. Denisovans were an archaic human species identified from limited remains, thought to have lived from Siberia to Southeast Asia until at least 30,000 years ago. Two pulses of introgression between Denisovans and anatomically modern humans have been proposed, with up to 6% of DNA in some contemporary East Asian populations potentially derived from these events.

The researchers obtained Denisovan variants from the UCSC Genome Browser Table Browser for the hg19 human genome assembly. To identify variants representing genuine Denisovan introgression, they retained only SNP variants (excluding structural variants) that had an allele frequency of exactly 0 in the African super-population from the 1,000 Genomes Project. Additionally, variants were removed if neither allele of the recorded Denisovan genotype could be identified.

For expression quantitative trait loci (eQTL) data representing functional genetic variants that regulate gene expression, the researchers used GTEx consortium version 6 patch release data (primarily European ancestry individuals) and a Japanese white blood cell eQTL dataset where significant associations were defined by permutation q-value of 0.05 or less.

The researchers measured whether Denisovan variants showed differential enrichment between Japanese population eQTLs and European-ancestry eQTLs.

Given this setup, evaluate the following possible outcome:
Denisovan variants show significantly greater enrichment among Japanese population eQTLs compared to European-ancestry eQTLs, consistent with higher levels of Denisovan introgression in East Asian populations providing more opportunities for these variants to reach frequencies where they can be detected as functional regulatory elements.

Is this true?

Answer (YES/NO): YES